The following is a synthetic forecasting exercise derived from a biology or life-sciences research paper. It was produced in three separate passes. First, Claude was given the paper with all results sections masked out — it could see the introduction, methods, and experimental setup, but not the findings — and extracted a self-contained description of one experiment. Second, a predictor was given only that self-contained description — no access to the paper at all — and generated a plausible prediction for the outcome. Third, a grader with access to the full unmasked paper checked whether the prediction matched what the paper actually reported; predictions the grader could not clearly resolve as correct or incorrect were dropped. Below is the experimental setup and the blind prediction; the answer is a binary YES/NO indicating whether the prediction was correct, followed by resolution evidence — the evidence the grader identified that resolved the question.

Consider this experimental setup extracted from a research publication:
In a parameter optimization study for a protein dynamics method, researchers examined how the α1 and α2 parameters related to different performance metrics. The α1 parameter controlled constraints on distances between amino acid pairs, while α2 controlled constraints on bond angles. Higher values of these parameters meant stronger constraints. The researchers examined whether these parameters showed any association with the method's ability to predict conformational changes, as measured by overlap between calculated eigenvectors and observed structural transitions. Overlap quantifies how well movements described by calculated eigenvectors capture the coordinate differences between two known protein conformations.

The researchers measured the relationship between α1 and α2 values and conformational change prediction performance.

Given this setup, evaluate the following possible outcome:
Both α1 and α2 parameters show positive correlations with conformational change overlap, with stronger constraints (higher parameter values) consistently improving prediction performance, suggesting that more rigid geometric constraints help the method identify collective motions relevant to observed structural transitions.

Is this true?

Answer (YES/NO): YES